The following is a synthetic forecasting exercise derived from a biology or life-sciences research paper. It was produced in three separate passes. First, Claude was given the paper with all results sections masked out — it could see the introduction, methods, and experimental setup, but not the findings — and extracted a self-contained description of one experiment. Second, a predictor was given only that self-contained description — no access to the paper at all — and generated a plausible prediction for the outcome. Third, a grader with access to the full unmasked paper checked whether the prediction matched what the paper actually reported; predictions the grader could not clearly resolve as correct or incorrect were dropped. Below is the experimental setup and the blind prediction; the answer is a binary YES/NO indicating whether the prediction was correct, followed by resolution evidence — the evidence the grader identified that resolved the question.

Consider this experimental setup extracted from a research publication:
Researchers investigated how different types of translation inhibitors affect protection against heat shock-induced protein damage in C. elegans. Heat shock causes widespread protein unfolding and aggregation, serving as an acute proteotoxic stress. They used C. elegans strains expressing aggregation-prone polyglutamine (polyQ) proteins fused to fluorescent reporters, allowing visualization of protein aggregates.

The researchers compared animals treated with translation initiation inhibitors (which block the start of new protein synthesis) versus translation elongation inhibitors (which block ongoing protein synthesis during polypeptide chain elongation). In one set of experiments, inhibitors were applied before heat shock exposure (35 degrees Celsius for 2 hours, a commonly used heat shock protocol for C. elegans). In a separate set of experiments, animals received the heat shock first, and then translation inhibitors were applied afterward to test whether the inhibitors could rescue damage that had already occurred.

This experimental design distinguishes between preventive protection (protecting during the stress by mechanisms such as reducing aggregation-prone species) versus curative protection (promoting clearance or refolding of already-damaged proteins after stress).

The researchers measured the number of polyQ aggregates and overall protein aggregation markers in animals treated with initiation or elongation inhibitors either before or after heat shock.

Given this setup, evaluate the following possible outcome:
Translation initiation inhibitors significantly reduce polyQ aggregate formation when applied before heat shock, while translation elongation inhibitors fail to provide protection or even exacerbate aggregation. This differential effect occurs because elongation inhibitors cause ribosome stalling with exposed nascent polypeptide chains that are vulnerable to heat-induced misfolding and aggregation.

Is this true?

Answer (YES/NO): NO